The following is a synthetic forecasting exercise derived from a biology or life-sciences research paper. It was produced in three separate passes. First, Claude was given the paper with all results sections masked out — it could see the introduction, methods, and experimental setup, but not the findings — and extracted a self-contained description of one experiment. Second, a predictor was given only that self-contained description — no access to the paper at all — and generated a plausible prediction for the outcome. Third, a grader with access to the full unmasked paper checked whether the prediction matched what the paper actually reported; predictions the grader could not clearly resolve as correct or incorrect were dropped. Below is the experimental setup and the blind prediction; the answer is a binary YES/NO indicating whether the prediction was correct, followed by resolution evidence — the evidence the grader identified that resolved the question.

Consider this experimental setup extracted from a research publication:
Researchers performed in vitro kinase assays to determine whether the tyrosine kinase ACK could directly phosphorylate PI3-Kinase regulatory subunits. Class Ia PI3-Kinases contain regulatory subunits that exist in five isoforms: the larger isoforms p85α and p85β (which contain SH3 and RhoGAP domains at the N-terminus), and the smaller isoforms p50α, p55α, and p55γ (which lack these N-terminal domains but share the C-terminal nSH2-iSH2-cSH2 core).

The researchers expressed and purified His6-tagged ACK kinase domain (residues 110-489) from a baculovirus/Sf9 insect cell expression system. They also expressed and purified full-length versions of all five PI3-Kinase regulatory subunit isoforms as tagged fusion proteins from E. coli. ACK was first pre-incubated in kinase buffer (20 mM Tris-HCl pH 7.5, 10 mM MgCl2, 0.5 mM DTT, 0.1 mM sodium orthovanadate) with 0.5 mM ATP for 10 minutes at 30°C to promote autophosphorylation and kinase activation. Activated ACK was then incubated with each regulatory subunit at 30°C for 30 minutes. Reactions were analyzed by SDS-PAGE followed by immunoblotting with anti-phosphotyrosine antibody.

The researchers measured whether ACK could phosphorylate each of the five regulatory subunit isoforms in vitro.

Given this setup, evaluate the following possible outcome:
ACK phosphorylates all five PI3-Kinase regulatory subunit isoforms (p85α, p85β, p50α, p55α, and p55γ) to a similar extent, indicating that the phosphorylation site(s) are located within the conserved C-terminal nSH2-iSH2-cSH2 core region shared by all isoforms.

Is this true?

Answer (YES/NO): NO